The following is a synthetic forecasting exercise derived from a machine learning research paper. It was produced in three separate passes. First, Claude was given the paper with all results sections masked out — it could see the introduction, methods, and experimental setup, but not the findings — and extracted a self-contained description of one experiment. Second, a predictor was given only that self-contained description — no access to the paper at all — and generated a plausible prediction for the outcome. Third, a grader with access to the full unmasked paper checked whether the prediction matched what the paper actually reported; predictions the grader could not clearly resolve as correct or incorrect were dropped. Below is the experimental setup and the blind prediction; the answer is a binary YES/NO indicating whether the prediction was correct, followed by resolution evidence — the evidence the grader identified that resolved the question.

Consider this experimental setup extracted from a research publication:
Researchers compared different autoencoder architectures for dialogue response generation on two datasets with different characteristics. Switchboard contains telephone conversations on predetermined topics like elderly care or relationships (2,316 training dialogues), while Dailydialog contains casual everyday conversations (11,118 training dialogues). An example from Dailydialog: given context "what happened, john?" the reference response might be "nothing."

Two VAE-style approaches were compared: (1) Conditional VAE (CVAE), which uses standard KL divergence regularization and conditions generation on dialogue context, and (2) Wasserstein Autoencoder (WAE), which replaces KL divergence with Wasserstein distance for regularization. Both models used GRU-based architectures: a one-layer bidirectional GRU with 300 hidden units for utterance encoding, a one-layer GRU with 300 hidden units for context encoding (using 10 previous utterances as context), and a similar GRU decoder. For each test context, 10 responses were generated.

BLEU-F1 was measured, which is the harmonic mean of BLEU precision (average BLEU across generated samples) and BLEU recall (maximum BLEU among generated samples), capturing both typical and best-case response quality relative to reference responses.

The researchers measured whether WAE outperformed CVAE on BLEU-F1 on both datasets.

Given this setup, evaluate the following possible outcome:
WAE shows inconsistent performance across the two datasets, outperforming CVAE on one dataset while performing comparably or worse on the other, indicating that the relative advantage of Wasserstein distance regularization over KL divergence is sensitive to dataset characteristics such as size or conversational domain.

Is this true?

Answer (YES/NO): NO